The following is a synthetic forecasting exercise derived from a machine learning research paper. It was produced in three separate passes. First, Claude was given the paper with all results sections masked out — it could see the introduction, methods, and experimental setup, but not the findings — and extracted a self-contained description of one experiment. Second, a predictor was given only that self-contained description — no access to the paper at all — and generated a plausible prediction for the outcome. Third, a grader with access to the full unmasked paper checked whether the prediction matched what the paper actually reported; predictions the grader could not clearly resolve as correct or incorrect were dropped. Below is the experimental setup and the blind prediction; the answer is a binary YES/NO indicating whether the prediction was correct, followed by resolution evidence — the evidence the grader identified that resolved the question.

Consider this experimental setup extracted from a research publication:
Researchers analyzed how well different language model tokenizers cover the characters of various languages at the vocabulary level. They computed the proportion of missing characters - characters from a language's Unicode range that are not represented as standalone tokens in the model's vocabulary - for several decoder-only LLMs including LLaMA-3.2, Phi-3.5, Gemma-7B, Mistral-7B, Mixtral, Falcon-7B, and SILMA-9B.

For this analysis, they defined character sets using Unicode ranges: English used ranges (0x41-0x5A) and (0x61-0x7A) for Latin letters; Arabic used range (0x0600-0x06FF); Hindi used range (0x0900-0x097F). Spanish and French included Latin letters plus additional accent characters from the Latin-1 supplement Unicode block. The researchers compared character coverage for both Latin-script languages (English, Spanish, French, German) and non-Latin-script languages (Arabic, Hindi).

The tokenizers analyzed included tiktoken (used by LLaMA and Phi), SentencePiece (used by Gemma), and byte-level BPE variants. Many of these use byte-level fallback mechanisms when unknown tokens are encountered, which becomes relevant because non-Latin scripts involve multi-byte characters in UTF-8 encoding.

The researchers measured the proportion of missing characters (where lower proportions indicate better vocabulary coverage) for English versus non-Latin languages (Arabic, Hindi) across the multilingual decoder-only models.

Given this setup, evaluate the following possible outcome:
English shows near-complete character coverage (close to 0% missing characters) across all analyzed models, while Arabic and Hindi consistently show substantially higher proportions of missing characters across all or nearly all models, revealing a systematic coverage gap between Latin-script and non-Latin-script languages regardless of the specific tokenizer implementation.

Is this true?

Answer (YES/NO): NO